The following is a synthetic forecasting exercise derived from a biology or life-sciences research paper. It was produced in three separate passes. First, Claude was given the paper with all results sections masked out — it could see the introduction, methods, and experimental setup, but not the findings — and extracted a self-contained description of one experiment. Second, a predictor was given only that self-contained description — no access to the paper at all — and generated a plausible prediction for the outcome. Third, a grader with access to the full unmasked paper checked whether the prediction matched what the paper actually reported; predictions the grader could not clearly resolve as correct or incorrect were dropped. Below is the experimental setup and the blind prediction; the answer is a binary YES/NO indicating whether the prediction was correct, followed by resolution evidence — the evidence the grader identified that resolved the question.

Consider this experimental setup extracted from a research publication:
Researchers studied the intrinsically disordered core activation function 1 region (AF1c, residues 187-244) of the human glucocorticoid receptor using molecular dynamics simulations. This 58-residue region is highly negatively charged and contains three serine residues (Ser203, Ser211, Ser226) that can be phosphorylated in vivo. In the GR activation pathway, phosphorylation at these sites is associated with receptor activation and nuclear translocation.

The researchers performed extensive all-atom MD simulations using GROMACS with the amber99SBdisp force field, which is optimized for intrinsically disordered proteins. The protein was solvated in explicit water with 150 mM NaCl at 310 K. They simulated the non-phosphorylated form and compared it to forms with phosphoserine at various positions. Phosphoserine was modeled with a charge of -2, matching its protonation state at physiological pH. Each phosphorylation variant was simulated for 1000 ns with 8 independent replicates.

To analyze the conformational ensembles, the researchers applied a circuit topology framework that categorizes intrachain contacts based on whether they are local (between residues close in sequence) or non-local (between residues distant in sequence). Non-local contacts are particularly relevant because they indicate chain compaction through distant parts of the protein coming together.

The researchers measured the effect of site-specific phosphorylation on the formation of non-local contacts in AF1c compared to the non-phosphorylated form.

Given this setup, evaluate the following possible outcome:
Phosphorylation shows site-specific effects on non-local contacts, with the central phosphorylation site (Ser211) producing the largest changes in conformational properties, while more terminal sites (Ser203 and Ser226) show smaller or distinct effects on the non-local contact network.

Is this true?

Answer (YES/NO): NO